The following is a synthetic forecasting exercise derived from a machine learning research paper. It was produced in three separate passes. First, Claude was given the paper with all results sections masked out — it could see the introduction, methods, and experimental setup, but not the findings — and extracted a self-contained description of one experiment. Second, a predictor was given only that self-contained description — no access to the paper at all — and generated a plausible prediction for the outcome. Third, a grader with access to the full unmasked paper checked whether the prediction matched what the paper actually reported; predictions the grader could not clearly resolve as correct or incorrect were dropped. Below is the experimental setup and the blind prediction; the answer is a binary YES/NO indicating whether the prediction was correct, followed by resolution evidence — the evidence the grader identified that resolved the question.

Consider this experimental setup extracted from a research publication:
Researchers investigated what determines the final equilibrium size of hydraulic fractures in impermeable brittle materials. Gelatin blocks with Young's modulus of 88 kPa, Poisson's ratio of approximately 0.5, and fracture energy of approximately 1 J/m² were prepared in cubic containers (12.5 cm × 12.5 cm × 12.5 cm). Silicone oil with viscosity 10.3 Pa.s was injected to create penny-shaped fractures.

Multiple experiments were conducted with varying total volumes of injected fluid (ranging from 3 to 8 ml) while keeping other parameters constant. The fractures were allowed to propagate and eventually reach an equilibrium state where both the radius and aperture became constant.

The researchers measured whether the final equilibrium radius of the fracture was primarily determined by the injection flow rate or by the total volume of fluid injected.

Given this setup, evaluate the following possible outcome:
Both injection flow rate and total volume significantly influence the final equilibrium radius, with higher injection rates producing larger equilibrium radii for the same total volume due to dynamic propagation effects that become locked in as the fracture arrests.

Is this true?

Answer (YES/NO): NO